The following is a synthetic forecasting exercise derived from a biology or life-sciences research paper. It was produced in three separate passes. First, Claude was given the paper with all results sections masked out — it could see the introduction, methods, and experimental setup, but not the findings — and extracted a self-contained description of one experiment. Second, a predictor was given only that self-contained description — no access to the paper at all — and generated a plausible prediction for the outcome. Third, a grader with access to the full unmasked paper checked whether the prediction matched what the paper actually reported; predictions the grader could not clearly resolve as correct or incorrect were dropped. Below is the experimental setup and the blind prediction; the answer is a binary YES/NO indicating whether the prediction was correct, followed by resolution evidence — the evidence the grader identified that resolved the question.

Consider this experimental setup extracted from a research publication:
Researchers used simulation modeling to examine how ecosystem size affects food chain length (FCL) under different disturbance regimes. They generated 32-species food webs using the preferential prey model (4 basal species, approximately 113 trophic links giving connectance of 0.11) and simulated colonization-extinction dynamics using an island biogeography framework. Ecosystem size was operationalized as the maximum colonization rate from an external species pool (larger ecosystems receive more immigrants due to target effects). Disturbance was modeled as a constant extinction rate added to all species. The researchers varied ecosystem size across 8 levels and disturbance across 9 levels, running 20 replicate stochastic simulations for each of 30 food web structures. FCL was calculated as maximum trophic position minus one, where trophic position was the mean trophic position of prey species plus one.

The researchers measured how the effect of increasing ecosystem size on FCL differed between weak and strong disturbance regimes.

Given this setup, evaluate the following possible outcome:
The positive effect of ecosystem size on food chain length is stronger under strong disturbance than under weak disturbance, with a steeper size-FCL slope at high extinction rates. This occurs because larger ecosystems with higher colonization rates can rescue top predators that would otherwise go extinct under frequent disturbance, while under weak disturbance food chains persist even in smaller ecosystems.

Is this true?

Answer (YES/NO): YES